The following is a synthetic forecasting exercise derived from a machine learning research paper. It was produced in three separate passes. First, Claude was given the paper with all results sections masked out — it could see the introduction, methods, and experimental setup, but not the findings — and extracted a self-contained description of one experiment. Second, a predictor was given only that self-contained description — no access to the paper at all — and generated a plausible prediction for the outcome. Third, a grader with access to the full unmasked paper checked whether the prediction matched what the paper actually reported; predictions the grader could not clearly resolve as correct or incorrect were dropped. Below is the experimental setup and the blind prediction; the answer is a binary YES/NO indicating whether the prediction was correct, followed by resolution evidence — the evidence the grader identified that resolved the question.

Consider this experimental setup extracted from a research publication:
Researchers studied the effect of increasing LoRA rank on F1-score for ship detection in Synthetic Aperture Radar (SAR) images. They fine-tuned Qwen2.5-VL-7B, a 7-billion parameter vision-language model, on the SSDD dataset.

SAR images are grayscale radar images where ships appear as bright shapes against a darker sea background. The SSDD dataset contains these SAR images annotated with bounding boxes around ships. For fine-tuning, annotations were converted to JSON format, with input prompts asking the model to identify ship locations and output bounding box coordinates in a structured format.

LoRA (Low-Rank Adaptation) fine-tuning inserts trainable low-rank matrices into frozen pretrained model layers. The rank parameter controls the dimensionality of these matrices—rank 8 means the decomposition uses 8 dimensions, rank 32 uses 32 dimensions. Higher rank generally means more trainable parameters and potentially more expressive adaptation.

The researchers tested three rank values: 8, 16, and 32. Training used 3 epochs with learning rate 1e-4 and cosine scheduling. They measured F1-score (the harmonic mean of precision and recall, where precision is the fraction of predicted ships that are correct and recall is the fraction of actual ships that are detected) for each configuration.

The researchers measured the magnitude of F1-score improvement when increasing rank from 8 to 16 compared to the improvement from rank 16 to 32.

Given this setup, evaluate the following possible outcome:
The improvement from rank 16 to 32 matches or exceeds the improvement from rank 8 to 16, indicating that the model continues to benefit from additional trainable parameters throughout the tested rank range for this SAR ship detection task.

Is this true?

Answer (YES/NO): NO